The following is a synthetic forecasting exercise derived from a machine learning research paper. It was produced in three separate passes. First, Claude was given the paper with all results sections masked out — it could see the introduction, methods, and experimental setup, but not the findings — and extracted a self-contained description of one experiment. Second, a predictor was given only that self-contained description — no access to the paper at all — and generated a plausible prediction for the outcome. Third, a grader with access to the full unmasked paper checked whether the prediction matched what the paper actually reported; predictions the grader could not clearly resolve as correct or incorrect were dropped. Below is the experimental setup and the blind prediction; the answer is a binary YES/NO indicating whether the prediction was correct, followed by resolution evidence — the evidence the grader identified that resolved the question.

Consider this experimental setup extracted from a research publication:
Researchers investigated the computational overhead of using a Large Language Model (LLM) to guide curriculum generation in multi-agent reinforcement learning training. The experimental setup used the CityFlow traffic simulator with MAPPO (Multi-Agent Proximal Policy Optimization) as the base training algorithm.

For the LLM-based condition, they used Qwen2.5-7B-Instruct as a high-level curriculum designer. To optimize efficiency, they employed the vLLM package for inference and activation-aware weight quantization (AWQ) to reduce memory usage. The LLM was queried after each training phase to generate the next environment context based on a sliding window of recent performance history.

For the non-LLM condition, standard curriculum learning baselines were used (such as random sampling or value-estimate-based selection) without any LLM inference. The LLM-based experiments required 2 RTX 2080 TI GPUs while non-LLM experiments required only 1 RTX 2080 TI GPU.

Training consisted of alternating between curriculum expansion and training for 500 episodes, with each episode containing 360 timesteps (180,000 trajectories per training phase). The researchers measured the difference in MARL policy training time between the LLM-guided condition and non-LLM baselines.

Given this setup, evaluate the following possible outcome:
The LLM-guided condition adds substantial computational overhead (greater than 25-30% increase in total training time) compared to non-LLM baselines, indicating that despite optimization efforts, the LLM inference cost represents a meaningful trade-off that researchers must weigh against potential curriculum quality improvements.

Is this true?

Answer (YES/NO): NO